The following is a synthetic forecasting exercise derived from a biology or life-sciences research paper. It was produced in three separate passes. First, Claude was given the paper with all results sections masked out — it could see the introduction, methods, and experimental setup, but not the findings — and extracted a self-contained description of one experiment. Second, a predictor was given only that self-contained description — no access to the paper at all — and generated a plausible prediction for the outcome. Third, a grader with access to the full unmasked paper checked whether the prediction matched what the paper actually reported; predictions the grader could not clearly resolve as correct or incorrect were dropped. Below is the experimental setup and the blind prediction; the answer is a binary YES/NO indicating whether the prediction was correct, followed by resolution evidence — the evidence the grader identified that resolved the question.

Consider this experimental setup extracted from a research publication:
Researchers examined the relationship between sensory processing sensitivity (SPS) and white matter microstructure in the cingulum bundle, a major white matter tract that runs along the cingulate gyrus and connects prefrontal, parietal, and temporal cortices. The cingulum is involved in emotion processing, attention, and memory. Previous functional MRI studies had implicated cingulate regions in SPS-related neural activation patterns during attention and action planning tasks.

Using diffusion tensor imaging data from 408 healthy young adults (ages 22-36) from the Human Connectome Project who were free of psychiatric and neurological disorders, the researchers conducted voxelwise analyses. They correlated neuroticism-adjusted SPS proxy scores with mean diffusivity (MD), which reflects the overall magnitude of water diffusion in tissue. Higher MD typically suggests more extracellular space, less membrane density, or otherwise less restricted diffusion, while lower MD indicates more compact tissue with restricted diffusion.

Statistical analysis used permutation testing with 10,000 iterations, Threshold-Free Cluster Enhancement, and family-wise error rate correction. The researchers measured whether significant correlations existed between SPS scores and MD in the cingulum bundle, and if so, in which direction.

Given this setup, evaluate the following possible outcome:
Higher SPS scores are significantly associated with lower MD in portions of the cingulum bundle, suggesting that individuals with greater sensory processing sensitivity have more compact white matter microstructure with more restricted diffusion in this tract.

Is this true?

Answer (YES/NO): NO